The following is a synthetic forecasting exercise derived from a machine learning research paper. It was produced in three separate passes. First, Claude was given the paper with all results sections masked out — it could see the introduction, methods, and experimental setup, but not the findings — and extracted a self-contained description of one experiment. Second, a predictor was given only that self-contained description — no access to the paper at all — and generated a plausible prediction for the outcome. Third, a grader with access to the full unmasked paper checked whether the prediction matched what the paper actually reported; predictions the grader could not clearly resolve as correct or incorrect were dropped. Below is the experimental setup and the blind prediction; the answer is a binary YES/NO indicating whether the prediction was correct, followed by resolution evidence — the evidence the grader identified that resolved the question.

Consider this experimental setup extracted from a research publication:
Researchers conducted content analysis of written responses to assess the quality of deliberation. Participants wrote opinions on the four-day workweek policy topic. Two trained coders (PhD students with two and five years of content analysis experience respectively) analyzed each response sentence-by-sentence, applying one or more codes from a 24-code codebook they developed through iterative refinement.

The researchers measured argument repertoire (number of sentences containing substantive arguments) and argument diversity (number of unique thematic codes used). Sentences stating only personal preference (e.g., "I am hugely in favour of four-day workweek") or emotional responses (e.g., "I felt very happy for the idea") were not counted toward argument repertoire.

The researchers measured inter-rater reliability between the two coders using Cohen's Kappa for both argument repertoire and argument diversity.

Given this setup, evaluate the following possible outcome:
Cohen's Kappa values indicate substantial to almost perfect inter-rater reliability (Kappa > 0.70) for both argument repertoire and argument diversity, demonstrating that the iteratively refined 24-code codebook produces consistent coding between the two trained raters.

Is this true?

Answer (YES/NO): YES